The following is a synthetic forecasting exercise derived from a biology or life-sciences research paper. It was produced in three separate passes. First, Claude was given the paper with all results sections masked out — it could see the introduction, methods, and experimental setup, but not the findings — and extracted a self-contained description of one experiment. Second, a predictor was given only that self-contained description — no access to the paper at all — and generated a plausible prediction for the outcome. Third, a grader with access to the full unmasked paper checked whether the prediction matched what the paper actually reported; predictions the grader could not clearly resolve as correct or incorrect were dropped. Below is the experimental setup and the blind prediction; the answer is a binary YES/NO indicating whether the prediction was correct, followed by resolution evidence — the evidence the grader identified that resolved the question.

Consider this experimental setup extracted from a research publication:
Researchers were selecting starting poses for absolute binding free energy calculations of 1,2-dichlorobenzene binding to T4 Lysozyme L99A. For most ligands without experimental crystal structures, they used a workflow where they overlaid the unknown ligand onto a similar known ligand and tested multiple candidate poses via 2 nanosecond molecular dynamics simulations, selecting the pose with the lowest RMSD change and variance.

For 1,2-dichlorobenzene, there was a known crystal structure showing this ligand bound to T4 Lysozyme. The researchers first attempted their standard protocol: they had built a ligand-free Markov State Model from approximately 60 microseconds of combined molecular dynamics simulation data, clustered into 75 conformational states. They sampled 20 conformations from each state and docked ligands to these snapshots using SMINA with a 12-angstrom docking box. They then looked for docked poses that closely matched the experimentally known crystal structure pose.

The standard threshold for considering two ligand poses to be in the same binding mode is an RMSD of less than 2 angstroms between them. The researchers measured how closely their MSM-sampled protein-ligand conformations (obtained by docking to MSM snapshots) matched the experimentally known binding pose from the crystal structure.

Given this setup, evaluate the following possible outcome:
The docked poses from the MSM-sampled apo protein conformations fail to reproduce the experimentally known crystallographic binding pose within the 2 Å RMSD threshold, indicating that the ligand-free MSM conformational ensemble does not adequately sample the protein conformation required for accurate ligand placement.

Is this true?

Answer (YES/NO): YES